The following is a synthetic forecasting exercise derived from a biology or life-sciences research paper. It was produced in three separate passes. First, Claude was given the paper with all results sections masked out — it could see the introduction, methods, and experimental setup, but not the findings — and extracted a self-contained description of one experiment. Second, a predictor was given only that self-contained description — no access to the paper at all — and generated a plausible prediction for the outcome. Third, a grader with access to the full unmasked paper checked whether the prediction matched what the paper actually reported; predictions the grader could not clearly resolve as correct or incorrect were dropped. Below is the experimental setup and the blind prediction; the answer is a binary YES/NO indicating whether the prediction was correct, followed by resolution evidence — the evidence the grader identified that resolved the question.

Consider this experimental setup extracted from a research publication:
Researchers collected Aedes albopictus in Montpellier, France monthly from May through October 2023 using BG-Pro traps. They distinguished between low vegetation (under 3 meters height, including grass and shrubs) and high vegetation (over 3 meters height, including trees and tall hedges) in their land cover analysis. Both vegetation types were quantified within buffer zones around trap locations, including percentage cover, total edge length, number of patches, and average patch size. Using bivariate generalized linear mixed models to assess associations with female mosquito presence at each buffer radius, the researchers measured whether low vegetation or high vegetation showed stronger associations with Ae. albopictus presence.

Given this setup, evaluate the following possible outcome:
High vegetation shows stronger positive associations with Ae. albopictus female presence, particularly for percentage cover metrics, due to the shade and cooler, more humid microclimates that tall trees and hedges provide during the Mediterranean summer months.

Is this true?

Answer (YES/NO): NO